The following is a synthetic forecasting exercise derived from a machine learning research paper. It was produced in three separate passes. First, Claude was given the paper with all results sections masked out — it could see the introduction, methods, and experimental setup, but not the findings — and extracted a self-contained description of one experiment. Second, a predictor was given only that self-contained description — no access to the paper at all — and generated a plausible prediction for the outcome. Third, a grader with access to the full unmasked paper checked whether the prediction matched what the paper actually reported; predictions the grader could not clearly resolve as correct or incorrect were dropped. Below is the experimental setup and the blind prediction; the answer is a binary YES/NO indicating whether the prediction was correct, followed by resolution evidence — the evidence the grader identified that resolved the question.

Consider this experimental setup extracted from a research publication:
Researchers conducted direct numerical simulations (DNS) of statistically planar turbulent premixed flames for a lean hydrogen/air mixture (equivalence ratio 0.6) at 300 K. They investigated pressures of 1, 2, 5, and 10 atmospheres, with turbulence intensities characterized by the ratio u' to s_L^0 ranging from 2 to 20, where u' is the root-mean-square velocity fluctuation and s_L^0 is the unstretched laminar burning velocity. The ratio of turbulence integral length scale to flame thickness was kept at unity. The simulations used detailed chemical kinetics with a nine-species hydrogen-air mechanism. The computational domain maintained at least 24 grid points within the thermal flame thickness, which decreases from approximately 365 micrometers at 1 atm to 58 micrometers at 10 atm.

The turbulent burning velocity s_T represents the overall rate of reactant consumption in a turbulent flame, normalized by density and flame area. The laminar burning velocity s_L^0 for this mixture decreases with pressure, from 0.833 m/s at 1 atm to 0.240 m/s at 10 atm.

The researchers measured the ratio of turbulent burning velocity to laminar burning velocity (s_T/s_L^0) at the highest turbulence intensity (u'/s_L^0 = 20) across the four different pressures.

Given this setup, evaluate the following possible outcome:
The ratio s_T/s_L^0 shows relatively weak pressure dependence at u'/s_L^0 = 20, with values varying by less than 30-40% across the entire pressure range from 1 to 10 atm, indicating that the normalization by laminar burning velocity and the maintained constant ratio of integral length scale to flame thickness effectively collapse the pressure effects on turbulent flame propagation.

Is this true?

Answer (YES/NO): NO